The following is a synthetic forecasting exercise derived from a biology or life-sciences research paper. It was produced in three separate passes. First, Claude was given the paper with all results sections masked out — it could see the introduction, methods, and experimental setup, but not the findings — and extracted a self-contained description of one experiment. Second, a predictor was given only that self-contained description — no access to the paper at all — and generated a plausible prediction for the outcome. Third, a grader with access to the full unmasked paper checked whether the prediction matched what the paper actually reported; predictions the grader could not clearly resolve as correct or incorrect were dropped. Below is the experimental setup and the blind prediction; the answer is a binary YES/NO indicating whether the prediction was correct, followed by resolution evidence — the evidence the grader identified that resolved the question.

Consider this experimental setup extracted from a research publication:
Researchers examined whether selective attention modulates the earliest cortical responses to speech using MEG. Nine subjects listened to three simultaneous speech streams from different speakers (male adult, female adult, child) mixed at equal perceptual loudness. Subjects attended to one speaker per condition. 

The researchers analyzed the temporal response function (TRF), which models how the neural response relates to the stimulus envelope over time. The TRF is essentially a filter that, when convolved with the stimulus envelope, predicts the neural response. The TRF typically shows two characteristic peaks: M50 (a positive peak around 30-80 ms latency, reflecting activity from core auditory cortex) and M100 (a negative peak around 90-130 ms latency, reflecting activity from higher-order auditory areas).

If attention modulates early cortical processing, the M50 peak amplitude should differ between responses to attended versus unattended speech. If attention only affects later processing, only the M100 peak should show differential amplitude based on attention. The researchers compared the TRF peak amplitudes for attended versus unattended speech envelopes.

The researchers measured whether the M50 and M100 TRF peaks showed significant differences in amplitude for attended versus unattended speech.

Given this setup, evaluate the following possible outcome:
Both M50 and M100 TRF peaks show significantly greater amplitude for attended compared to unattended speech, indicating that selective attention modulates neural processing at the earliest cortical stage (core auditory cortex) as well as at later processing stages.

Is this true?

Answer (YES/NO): NO